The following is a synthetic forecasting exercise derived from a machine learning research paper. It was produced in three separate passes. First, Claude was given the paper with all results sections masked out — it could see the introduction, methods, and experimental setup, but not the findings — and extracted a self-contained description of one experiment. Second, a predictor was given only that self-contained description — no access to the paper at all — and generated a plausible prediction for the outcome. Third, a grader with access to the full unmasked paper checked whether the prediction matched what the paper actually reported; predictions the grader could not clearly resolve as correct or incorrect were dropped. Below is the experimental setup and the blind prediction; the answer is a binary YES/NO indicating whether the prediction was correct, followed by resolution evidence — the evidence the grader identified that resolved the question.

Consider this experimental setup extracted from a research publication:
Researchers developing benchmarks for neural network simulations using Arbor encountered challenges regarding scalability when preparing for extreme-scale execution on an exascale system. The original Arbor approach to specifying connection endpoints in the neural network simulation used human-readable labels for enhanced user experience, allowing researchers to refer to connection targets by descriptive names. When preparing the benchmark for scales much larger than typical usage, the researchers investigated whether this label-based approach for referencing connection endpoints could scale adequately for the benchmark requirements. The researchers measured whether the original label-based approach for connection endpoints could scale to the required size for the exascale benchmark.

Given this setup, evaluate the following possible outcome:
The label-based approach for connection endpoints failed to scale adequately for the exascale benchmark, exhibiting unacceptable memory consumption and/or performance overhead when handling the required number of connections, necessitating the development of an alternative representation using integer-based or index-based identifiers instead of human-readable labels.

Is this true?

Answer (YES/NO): YES